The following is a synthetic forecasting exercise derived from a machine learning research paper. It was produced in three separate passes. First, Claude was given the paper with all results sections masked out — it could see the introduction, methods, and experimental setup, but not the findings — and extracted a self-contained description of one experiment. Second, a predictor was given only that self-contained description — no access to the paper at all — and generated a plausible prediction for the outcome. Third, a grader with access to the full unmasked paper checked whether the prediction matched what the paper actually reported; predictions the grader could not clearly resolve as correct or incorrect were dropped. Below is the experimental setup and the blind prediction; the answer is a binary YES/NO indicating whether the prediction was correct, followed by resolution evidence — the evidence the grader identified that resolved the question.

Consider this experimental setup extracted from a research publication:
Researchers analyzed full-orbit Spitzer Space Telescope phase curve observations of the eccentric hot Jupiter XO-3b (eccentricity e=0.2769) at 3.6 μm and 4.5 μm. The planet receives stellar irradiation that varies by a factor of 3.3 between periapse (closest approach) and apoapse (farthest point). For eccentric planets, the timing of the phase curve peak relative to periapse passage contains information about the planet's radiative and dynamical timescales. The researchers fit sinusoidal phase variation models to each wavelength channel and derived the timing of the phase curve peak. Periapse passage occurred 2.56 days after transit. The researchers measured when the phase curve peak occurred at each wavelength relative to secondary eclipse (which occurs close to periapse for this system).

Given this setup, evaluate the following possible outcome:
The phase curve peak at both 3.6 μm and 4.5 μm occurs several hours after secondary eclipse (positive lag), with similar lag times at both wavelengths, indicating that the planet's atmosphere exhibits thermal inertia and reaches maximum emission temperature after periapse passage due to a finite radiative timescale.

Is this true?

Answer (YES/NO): NO